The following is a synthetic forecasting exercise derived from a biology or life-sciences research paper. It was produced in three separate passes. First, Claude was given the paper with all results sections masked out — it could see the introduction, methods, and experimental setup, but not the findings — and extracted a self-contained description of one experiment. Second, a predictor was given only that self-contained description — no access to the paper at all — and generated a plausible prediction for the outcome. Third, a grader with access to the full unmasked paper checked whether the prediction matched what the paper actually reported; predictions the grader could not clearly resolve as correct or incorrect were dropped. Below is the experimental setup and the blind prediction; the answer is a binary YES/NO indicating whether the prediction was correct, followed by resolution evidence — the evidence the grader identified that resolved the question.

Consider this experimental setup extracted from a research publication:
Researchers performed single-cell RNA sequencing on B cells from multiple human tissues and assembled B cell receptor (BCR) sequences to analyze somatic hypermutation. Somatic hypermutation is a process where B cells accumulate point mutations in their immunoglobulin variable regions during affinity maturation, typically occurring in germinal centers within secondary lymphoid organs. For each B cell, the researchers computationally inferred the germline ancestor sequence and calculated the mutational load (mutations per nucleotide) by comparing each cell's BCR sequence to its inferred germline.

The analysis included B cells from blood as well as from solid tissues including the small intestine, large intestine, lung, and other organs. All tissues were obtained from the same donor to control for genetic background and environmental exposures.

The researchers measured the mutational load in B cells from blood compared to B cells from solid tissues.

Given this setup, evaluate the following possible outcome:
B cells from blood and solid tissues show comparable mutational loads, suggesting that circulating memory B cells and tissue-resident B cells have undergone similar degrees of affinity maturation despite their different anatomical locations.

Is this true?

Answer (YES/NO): NO